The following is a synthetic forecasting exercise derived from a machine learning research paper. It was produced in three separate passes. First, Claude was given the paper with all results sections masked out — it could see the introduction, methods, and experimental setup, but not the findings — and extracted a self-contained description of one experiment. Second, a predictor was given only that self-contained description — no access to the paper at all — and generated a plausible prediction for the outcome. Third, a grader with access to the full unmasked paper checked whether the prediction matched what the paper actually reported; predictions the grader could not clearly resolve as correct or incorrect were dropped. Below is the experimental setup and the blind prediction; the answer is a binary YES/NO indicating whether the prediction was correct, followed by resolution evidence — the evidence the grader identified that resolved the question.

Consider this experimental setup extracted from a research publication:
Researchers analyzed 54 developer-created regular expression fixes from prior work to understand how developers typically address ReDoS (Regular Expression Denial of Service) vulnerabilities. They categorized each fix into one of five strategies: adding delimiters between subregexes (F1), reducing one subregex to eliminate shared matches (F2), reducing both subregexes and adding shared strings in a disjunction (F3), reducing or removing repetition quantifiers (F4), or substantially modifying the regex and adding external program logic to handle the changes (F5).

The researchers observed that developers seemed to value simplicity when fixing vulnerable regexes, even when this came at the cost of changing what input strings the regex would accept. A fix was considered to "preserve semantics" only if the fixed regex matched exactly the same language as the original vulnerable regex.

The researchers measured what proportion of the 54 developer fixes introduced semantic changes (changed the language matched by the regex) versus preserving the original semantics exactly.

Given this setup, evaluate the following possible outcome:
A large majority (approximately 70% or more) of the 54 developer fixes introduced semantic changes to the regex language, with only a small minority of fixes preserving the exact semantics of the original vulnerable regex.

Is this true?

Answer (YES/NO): YES